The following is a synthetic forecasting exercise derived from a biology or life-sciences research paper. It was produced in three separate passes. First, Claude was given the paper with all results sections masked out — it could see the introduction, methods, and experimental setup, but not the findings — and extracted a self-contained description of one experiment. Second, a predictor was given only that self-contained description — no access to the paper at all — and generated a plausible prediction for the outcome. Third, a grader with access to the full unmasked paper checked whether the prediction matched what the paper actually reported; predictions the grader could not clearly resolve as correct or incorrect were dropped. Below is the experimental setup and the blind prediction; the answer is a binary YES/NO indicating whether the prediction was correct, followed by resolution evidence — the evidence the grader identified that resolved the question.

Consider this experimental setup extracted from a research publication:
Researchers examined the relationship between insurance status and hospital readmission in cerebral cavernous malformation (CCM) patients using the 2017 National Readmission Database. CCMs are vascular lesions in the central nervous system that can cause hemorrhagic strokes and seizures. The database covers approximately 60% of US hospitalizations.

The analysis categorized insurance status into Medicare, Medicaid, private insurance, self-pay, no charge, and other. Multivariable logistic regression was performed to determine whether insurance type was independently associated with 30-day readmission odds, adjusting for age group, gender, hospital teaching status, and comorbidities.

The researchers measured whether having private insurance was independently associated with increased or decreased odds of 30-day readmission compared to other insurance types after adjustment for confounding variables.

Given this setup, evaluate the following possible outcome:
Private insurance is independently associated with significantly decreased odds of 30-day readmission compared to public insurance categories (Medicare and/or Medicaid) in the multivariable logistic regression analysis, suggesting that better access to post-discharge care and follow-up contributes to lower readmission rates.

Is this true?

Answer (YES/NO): YES